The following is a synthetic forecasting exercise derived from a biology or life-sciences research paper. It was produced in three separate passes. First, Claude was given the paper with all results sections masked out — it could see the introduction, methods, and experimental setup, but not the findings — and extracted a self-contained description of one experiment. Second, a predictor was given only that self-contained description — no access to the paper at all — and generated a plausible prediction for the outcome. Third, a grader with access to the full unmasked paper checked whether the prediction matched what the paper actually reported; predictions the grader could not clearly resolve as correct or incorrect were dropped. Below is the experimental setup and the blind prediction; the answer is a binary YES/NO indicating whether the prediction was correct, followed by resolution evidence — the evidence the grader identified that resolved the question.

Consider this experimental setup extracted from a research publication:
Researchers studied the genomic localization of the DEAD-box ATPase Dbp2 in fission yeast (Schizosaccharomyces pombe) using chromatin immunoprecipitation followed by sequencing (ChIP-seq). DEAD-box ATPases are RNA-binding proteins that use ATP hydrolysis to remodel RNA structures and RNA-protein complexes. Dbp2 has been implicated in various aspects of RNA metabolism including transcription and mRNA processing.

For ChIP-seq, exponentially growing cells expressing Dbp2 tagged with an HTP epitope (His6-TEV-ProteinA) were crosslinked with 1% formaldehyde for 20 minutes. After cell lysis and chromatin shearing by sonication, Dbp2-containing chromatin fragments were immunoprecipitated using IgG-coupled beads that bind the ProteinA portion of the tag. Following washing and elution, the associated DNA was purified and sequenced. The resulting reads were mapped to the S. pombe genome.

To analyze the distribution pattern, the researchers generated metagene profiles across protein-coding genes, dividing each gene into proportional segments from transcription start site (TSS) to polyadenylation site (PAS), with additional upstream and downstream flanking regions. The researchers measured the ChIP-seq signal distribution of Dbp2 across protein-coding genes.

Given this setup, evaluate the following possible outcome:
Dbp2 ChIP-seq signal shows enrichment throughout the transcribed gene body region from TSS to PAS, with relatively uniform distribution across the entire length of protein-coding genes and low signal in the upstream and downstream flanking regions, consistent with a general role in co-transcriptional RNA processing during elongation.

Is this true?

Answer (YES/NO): NO